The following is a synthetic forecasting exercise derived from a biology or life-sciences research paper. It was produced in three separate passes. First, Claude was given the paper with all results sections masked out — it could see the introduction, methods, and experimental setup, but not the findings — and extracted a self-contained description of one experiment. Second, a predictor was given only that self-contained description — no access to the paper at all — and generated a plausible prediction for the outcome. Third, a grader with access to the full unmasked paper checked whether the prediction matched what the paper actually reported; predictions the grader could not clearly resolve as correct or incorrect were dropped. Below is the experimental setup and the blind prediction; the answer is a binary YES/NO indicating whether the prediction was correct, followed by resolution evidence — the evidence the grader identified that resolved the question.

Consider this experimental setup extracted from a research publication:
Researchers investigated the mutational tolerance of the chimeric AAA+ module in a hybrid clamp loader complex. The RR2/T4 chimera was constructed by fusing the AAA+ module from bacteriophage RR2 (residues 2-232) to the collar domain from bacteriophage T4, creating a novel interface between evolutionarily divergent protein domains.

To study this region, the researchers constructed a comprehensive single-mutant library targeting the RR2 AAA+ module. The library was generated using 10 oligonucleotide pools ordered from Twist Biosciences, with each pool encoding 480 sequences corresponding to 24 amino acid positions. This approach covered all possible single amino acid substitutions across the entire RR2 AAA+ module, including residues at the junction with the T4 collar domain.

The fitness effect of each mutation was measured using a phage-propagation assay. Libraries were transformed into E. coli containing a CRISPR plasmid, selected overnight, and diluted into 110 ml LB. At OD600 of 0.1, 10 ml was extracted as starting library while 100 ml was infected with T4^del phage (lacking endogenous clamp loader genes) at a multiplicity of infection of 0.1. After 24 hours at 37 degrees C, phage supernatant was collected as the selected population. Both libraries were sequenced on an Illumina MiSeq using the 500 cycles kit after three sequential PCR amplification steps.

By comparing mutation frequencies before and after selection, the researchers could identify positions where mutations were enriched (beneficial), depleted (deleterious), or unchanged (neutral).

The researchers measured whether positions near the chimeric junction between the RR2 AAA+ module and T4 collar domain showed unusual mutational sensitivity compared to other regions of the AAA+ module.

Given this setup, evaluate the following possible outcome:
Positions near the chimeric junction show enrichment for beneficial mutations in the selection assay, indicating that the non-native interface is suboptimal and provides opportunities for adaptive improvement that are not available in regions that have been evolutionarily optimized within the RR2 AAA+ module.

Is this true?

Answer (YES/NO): NO